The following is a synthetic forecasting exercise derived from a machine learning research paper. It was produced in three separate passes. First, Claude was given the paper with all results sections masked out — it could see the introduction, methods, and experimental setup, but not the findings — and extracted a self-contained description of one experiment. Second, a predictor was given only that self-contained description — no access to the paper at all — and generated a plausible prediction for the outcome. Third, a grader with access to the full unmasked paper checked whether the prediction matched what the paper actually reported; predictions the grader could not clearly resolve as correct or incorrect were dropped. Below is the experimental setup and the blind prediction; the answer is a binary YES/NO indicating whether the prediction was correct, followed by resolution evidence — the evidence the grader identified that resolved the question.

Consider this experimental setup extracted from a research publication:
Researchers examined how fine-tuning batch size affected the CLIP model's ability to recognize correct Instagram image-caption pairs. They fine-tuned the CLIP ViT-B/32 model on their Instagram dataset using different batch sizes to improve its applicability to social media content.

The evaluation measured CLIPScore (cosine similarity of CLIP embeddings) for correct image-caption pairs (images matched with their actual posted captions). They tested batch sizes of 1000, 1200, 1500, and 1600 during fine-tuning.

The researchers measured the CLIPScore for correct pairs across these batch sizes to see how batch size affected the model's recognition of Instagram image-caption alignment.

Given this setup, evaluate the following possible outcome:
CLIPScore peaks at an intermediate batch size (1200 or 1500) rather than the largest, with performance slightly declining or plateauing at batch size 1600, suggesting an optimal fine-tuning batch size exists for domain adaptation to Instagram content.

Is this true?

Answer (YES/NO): NO